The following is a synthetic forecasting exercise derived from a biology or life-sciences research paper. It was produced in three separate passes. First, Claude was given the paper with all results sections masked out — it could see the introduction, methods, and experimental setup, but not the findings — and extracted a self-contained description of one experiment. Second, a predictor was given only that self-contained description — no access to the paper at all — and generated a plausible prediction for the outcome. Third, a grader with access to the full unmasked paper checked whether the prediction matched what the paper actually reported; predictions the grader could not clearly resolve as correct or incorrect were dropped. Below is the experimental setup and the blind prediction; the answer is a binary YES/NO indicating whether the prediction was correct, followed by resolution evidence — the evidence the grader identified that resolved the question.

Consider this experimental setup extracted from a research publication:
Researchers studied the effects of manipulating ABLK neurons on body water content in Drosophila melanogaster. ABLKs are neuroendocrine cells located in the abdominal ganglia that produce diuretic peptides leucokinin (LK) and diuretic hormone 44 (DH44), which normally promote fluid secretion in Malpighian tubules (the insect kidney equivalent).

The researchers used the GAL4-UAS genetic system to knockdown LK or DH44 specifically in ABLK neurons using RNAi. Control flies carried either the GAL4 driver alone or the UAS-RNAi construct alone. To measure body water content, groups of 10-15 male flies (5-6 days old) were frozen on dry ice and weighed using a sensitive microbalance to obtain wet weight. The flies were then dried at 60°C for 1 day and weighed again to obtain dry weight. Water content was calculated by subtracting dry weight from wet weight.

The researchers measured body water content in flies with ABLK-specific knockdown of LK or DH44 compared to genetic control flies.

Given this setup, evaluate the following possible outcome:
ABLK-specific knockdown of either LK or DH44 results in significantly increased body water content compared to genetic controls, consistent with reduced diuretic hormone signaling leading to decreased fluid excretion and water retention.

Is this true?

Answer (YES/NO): NO